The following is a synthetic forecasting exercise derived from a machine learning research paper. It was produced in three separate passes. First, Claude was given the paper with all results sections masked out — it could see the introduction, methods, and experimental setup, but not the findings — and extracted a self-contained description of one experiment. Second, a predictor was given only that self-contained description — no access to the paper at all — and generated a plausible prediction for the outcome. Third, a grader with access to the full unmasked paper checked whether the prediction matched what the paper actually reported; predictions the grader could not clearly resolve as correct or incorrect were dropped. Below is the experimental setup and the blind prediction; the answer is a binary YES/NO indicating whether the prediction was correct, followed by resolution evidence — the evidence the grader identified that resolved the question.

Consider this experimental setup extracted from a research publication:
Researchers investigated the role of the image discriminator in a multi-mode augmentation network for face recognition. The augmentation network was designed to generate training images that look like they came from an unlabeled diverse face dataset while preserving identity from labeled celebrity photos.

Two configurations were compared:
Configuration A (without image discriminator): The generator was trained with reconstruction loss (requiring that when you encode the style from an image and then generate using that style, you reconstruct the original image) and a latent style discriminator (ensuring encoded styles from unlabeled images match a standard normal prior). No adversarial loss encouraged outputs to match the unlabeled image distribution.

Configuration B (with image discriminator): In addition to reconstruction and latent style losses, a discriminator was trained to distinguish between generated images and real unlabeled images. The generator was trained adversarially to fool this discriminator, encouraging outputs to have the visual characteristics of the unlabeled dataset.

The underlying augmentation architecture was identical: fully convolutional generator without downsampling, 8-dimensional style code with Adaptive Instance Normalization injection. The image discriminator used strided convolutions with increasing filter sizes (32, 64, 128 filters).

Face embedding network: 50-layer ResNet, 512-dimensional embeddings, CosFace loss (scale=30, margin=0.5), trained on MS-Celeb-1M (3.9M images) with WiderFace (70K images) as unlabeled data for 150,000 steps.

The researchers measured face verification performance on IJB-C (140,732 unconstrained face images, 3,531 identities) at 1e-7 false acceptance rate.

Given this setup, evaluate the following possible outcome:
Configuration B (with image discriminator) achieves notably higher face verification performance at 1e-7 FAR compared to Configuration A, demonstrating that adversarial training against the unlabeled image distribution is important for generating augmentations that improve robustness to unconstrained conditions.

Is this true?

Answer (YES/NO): YES